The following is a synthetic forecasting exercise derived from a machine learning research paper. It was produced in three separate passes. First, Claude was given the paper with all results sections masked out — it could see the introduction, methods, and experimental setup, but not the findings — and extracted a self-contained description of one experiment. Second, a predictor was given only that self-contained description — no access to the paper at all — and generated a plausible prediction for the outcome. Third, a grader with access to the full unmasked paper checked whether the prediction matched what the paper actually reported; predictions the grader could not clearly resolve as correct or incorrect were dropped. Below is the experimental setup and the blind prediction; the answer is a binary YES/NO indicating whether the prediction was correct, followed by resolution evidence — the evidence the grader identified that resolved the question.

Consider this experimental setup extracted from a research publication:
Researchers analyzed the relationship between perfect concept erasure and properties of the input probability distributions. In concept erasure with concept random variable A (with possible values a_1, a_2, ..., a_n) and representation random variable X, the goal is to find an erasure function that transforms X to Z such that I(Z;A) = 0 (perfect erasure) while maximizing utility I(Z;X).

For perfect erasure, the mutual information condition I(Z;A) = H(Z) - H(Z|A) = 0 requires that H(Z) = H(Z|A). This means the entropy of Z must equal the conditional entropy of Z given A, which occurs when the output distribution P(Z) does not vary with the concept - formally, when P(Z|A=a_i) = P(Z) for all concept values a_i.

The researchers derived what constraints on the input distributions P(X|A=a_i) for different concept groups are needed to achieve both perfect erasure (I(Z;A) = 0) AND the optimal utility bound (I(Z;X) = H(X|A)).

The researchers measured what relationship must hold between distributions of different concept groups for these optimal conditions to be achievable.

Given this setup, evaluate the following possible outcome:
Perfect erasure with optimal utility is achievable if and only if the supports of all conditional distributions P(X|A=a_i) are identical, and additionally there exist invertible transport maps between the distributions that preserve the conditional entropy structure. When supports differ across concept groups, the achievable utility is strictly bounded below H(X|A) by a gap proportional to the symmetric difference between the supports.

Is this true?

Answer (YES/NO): NO